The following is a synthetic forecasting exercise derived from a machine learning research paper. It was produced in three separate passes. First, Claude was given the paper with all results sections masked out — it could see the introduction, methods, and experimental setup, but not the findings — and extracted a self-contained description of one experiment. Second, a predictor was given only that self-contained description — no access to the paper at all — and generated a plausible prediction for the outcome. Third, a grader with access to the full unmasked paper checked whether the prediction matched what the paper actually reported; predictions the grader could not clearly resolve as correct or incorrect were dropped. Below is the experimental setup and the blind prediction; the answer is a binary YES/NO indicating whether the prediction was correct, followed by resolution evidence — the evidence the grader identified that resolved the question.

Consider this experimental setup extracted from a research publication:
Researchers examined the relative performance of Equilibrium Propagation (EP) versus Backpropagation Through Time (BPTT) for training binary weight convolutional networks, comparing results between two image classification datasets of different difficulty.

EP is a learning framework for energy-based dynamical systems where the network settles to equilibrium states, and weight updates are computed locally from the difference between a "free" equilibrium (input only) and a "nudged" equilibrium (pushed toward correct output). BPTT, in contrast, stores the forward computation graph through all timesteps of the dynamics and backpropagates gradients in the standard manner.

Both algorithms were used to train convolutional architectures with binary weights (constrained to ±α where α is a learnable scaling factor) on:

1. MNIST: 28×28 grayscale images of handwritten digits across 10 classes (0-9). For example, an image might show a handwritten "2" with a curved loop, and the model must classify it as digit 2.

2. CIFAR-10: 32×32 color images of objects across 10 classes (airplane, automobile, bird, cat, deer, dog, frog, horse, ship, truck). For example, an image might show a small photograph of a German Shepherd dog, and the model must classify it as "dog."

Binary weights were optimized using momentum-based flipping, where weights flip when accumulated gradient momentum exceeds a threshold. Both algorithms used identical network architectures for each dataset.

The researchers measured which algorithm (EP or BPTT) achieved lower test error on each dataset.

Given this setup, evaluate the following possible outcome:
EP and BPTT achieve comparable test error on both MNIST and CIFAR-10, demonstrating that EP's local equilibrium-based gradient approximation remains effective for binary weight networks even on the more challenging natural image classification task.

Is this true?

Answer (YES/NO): NO